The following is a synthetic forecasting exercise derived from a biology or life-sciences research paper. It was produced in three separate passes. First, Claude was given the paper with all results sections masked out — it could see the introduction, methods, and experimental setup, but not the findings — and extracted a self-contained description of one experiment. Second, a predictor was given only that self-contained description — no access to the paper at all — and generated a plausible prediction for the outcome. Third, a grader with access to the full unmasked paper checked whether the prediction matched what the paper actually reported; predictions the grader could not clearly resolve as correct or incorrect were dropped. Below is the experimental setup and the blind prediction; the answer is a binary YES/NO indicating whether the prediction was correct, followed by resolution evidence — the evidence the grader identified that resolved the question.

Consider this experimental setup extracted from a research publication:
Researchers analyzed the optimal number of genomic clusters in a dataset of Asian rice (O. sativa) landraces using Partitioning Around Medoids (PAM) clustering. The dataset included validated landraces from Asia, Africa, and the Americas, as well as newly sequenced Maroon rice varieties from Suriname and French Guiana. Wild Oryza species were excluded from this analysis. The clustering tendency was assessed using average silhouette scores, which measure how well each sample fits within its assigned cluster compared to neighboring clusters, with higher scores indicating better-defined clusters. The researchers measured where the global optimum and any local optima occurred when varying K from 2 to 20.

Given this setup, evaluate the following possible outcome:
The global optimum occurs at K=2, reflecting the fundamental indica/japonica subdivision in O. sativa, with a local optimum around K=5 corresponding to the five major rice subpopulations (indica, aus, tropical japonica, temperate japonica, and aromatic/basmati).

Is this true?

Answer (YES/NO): NO